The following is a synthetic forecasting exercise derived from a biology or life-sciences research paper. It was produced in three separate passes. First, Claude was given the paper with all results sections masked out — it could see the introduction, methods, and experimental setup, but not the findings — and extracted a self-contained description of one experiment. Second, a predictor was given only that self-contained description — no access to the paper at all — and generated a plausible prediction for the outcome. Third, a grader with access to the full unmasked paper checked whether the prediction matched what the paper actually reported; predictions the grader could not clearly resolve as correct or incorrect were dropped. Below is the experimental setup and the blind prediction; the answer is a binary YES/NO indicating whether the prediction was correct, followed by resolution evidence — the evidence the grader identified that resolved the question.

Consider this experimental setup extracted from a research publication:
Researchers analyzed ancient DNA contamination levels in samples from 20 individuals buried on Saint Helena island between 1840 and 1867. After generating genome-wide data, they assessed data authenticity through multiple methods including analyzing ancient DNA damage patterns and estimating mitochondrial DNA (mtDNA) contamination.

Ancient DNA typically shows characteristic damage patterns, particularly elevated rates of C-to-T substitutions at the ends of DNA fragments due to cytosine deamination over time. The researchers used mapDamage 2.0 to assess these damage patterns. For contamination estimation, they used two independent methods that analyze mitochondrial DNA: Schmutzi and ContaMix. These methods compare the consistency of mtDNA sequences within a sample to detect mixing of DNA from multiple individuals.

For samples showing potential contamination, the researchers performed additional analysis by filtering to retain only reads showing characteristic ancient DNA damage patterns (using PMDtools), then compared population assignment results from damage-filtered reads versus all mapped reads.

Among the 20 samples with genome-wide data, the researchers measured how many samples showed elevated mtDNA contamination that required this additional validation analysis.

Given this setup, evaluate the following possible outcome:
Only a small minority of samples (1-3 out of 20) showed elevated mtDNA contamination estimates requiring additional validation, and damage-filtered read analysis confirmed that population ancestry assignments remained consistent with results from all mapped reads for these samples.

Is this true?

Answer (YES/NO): YES